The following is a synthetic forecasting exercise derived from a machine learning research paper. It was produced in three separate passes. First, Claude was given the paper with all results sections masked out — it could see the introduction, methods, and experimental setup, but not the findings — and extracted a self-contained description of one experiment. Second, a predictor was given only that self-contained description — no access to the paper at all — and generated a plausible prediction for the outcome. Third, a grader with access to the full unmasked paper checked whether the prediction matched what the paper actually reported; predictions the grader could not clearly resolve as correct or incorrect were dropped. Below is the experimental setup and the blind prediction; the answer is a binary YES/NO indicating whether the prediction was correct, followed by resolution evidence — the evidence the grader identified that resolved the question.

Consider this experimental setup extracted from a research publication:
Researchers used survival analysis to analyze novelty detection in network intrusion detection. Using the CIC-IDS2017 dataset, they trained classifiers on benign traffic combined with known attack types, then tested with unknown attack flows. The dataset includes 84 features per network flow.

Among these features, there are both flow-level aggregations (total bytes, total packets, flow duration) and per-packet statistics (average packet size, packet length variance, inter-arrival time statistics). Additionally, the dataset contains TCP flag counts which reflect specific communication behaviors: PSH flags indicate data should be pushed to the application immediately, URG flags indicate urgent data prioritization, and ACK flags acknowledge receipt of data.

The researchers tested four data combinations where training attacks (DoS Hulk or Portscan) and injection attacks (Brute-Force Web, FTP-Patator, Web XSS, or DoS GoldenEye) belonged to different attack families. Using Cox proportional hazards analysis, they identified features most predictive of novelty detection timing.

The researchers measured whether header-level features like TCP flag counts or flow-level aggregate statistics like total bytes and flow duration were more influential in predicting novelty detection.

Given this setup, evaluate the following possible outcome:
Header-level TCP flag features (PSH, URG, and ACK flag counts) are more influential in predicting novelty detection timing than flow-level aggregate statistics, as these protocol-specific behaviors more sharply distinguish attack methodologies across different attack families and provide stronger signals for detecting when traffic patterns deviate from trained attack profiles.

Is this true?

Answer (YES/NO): YES